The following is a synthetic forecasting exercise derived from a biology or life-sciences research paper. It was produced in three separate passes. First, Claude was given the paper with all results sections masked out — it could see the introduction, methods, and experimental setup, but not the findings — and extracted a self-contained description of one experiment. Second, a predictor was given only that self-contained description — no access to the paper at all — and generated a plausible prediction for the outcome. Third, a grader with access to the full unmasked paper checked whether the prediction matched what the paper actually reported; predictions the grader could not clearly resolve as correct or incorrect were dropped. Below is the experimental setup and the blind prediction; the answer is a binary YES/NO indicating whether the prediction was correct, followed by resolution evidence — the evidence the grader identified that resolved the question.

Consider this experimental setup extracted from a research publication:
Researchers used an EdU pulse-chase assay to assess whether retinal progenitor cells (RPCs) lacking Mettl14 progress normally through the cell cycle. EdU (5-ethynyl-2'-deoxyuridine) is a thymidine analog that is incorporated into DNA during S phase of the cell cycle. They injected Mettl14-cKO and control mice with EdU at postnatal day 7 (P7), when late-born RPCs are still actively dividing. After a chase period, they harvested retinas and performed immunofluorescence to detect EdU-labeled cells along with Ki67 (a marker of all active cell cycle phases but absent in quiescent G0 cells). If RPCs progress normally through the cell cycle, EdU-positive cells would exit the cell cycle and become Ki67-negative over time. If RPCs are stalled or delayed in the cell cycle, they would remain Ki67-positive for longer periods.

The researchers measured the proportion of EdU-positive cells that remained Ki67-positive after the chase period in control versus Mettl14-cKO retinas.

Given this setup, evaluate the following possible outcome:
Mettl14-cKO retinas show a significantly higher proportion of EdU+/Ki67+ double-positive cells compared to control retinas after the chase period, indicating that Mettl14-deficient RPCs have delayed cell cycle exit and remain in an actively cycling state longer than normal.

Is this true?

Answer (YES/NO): YES